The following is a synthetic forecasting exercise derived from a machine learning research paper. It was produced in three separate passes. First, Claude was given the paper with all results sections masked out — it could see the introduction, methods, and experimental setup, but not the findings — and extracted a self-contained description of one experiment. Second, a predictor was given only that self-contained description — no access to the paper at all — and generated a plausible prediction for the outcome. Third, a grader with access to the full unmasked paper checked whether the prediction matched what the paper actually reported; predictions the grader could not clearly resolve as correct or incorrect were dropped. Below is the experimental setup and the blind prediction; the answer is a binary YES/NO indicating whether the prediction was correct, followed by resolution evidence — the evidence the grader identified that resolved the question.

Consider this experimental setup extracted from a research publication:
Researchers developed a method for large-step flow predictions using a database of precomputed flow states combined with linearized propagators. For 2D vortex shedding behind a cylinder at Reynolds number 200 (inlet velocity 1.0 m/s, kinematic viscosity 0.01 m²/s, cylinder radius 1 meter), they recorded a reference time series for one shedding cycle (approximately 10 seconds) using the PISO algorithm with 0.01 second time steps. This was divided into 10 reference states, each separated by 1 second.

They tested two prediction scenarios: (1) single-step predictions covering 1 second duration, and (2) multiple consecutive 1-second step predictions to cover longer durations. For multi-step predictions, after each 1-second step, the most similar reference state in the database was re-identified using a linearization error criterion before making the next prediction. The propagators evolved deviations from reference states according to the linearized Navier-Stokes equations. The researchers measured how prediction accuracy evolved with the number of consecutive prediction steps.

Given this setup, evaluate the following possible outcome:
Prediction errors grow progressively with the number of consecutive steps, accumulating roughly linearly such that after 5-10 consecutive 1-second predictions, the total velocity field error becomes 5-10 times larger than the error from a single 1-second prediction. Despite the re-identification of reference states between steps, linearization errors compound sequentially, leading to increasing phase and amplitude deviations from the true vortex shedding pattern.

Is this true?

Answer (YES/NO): NO